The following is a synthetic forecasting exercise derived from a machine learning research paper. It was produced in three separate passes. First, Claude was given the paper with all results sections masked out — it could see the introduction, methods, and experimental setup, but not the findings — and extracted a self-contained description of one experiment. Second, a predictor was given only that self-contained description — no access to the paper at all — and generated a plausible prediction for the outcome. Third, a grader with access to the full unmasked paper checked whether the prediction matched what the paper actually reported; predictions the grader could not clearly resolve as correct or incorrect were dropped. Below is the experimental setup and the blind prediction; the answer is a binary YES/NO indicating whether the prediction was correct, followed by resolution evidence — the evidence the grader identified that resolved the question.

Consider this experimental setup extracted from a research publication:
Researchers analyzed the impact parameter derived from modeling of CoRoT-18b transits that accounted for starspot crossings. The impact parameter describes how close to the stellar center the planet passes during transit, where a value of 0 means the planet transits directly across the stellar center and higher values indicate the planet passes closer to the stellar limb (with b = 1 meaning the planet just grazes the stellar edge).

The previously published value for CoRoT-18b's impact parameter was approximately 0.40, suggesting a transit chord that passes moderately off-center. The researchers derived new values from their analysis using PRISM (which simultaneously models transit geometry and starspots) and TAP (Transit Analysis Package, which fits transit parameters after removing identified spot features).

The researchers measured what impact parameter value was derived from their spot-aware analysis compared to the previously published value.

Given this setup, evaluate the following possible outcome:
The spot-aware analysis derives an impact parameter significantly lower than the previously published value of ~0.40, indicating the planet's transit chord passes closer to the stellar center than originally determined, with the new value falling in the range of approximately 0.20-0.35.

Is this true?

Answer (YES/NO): NO